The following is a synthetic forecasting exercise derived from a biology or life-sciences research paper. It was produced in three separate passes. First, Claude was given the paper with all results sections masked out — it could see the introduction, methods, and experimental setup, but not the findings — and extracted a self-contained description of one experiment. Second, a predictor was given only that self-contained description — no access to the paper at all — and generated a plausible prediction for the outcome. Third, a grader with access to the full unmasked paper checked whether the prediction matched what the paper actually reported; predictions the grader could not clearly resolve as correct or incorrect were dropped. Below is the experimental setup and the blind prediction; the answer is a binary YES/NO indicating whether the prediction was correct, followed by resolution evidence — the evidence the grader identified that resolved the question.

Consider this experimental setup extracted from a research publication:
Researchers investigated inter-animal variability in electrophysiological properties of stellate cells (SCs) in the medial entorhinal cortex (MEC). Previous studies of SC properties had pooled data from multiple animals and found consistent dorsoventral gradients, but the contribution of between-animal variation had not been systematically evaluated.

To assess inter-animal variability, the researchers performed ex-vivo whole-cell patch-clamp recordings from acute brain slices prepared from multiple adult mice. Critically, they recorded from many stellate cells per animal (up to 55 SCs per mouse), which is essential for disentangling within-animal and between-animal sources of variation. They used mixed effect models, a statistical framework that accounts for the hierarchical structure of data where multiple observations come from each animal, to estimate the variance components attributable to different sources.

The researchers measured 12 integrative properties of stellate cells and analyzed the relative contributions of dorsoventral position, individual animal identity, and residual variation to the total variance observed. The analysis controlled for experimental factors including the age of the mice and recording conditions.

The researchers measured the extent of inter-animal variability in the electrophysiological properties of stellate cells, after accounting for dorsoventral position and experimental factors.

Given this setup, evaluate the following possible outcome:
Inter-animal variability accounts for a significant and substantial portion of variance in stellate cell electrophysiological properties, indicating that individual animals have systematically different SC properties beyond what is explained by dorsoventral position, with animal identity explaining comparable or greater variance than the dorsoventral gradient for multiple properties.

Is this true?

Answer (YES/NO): YES